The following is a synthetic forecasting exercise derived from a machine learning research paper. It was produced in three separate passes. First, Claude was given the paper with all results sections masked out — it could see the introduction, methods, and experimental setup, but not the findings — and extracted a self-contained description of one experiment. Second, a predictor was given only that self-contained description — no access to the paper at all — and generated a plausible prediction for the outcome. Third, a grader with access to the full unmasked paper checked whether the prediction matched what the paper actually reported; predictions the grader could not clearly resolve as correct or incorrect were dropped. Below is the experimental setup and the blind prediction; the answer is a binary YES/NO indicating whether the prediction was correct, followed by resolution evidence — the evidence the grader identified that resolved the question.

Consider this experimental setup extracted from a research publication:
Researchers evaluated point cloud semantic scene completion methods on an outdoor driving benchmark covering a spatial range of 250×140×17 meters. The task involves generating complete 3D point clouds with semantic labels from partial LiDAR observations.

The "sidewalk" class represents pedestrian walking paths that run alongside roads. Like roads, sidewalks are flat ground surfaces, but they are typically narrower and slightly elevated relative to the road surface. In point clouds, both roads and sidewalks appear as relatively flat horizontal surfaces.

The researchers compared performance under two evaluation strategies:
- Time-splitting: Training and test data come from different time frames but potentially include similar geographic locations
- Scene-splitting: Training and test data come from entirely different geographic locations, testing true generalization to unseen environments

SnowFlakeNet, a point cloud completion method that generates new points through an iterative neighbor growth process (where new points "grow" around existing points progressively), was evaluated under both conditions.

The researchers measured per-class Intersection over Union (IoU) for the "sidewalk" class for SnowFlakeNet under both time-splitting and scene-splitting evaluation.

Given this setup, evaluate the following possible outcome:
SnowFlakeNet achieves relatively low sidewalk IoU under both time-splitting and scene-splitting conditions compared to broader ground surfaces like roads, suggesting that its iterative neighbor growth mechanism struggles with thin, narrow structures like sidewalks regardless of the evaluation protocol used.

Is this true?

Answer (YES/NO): NO